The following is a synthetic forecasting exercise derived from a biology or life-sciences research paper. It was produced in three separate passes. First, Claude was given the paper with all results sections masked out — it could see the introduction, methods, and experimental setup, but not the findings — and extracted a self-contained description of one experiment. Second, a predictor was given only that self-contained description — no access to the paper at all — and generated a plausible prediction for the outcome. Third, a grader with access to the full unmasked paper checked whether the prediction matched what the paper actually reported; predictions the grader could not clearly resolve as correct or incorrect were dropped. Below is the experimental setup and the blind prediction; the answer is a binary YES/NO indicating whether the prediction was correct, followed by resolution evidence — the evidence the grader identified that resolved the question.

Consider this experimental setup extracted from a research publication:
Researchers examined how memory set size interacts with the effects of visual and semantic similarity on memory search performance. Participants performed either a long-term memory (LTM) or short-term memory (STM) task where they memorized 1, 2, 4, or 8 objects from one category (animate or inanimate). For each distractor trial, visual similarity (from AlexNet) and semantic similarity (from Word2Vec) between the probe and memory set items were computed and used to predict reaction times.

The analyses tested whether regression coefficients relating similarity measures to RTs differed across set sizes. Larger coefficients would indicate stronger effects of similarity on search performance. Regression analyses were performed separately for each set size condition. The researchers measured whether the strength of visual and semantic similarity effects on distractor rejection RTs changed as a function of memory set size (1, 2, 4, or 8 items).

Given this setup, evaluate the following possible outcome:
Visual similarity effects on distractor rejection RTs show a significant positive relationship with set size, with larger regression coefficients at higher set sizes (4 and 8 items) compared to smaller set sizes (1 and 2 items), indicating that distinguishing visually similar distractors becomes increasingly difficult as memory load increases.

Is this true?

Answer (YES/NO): YES